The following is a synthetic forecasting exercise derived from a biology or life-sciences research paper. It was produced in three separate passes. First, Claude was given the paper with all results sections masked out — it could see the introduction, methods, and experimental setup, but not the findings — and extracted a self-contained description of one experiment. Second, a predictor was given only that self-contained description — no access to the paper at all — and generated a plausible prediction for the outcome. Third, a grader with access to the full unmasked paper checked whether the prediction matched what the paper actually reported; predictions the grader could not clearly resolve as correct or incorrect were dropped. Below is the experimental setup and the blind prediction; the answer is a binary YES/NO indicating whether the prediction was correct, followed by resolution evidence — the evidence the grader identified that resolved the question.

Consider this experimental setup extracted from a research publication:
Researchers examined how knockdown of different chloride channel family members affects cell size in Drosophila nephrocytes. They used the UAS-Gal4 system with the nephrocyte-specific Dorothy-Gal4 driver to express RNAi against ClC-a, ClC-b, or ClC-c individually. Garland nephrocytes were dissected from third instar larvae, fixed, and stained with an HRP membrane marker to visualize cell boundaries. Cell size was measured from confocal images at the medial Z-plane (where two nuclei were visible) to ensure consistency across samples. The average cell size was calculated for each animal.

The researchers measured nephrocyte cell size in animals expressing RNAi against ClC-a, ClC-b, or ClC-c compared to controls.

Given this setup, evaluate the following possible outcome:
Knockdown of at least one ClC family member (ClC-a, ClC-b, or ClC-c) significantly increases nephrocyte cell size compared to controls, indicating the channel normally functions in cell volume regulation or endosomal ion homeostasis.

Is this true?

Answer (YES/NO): YES